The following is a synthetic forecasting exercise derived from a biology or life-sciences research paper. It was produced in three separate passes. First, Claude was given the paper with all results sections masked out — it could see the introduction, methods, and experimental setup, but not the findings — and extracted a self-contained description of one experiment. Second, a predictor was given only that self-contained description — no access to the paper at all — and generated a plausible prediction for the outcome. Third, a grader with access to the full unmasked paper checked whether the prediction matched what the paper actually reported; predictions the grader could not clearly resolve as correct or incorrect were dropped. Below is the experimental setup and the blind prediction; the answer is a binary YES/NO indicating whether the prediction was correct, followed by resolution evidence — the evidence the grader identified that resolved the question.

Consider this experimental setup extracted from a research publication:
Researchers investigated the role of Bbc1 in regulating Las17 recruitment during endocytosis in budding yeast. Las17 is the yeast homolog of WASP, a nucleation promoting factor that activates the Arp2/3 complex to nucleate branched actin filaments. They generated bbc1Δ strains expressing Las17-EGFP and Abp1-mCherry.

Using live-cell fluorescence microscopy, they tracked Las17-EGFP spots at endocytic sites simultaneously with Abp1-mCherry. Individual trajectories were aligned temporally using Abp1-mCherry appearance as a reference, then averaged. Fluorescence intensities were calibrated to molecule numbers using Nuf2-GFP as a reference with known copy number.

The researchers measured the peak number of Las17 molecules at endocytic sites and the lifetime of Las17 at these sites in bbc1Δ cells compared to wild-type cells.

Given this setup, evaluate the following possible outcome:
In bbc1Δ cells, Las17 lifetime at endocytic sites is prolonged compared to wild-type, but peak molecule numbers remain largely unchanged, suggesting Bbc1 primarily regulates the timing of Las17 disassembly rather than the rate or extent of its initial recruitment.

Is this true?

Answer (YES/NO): NO